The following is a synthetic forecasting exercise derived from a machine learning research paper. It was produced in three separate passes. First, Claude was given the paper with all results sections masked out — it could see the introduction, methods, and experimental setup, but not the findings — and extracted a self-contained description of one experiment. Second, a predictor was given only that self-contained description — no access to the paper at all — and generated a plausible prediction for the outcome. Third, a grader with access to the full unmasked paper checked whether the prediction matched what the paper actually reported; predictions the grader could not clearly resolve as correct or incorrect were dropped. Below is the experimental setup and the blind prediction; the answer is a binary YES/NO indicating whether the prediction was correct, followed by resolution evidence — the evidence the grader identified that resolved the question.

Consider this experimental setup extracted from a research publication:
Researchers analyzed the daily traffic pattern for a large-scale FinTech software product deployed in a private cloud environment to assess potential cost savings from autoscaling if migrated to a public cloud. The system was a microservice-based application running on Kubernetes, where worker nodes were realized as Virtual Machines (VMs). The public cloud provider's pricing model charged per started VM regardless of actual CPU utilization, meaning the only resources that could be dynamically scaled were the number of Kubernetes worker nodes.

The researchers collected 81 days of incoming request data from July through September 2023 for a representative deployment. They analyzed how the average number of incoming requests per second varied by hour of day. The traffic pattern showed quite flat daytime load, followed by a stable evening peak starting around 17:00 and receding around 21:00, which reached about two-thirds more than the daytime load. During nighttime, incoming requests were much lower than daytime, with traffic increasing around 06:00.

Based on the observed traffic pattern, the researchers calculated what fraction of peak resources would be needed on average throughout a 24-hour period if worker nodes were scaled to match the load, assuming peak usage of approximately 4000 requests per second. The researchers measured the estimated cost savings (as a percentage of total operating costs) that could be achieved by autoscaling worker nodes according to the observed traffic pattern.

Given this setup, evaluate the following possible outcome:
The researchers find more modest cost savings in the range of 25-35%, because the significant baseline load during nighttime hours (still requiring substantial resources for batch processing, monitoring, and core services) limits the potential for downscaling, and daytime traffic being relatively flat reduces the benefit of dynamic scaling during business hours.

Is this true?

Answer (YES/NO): NO